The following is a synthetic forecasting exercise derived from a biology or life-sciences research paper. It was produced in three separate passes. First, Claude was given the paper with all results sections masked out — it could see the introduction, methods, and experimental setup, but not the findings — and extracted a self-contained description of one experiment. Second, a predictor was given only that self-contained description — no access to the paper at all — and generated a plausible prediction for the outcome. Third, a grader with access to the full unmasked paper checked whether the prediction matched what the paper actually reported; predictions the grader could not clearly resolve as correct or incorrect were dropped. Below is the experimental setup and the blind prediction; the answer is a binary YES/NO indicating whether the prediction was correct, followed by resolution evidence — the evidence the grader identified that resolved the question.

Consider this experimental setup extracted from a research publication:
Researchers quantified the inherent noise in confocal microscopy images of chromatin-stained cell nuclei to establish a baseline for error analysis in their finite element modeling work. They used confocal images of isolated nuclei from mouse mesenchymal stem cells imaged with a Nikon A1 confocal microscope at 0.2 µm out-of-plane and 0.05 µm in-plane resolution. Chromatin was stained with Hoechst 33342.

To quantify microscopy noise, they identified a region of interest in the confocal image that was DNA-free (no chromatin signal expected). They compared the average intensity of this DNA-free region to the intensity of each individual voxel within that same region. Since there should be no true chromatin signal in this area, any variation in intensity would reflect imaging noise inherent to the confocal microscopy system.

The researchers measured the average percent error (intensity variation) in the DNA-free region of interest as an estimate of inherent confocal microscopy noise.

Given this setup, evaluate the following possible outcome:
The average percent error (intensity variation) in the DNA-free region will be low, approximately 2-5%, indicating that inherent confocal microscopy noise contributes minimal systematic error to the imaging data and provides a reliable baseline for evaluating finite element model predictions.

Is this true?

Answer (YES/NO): NO